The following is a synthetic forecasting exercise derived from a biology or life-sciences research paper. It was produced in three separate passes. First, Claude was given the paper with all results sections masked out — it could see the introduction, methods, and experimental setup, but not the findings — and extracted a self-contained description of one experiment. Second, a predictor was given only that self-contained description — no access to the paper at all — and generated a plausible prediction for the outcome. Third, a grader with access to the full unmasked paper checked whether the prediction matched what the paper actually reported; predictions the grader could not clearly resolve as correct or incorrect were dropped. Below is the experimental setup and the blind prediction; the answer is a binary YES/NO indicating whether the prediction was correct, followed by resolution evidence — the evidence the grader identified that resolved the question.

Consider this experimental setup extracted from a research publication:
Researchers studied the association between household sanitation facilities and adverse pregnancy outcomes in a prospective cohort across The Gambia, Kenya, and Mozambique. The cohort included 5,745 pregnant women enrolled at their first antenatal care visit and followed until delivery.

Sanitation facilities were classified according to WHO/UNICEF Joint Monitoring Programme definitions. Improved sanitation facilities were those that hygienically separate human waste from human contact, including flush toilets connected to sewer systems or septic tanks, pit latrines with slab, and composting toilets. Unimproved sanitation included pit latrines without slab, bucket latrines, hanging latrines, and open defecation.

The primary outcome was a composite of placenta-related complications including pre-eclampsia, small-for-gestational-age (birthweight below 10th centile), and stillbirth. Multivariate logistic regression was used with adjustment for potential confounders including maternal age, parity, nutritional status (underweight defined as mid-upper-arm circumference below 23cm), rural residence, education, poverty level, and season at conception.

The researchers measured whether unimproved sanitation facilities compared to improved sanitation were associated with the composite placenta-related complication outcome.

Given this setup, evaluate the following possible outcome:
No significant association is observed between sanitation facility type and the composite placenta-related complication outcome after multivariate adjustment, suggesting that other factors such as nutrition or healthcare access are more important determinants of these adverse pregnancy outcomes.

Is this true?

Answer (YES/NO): YES